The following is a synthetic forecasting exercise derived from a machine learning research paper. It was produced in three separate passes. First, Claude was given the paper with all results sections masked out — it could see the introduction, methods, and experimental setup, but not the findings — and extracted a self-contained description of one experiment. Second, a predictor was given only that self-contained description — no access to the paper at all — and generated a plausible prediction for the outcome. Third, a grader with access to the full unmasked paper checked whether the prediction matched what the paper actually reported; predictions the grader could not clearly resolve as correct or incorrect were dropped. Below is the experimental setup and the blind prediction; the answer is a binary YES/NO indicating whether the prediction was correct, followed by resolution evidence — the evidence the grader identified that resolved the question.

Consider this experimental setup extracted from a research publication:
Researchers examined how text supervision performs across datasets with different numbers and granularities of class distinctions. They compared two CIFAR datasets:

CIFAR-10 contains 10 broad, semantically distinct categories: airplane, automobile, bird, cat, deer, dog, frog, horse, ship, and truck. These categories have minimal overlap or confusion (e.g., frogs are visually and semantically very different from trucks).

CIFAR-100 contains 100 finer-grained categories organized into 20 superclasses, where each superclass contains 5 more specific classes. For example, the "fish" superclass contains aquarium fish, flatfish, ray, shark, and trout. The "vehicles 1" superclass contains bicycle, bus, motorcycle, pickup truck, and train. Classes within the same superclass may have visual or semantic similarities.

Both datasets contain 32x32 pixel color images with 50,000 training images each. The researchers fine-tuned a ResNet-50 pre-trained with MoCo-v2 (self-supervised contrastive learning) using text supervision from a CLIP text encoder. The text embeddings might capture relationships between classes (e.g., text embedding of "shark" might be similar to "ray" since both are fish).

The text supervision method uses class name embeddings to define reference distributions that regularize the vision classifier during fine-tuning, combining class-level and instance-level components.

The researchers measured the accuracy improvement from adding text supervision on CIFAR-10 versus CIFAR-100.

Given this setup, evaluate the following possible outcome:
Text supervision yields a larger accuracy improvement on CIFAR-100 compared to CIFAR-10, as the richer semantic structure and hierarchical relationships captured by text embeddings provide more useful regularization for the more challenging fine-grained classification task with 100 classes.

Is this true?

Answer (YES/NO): YES